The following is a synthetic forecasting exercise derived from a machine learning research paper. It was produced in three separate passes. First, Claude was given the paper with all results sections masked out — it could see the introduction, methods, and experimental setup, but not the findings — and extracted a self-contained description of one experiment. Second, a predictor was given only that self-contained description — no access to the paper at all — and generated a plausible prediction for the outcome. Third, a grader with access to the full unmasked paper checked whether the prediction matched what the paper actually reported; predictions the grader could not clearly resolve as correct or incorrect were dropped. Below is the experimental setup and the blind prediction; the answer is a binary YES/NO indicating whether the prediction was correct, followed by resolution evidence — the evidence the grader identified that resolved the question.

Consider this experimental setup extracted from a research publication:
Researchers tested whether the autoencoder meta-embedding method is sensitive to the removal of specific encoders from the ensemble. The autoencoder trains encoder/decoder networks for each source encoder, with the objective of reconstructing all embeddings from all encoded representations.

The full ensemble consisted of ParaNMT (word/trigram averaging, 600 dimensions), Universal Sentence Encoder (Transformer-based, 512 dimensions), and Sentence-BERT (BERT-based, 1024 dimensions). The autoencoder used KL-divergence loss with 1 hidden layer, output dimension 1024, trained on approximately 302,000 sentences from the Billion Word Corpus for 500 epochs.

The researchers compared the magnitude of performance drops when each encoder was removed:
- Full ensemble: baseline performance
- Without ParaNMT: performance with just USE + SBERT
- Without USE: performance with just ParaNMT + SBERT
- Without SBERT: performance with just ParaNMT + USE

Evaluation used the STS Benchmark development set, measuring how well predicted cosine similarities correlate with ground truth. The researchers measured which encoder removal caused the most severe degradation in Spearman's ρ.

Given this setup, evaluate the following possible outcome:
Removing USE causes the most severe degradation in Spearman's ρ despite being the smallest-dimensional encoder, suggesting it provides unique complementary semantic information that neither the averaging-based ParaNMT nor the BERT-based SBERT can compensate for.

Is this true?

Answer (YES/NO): NO